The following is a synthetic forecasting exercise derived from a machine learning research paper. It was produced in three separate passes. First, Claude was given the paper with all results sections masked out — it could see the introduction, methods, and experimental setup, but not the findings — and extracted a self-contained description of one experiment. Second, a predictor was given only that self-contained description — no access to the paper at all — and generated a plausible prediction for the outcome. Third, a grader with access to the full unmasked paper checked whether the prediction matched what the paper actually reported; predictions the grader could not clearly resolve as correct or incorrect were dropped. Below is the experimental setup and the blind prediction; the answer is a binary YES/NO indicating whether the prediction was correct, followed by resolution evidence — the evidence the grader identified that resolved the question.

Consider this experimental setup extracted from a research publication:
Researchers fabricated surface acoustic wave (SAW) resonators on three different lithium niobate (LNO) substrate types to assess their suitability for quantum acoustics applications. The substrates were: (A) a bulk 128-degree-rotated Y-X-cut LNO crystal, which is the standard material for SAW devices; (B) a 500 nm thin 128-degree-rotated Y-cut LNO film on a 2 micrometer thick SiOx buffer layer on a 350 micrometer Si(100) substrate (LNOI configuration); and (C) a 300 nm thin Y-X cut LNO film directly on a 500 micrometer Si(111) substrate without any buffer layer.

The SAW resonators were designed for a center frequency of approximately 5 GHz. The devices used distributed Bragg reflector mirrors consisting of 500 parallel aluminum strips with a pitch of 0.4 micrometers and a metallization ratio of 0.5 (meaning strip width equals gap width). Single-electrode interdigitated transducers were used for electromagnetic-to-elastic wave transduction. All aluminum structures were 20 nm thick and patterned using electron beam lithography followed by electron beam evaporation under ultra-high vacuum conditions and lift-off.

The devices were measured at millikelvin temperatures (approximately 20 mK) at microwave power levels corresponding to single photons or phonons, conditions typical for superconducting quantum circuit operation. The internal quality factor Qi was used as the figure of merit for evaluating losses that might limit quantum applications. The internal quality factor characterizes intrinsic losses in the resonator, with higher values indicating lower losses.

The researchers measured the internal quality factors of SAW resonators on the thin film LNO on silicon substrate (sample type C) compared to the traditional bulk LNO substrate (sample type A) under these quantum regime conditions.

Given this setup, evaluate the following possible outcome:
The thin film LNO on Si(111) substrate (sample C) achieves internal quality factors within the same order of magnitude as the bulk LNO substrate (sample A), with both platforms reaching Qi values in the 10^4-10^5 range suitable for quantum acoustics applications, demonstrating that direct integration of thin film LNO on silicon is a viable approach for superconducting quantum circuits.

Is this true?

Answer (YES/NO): YES